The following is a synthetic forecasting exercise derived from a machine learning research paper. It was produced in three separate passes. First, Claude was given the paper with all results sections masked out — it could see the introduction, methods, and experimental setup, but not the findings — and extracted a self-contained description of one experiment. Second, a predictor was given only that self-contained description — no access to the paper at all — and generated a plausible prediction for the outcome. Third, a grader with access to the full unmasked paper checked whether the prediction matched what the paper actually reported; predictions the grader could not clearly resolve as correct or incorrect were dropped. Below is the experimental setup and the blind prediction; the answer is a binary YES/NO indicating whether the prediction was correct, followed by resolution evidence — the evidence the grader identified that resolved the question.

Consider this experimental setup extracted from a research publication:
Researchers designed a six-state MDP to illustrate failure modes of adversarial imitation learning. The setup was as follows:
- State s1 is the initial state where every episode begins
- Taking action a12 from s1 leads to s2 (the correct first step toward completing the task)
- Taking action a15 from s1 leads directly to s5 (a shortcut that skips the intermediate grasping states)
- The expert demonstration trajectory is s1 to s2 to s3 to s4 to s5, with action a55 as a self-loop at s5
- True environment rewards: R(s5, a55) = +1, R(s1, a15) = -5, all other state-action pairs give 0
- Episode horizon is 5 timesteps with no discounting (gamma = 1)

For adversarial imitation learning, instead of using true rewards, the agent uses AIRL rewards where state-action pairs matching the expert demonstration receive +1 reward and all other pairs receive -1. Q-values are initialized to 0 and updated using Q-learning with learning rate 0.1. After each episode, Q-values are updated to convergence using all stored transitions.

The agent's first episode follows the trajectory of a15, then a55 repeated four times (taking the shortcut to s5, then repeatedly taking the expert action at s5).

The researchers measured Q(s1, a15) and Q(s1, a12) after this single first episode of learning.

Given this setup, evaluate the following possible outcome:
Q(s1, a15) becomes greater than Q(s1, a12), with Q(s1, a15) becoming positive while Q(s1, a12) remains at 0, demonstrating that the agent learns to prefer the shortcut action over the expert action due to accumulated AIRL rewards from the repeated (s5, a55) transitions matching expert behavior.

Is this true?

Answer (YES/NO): YES